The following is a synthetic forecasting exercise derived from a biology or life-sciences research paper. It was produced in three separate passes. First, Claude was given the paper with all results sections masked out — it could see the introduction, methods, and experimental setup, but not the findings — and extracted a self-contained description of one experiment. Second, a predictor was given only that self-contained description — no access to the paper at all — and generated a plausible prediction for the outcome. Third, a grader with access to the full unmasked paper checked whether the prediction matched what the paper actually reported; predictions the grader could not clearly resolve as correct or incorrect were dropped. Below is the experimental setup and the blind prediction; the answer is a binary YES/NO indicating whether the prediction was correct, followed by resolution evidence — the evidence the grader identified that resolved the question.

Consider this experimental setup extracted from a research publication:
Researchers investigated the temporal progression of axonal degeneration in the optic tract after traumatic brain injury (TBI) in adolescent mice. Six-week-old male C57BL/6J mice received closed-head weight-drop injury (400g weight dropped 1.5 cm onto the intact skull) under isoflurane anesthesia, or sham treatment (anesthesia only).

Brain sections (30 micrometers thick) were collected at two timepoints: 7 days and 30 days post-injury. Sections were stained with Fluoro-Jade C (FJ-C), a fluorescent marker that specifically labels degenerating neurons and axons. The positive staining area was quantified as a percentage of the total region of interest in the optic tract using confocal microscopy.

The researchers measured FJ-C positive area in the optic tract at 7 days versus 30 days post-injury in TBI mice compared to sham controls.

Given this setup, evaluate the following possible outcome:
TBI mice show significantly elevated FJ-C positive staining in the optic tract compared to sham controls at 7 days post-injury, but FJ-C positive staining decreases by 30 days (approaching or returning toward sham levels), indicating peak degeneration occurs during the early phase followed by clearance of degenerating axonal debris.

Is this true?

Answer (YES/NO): NO